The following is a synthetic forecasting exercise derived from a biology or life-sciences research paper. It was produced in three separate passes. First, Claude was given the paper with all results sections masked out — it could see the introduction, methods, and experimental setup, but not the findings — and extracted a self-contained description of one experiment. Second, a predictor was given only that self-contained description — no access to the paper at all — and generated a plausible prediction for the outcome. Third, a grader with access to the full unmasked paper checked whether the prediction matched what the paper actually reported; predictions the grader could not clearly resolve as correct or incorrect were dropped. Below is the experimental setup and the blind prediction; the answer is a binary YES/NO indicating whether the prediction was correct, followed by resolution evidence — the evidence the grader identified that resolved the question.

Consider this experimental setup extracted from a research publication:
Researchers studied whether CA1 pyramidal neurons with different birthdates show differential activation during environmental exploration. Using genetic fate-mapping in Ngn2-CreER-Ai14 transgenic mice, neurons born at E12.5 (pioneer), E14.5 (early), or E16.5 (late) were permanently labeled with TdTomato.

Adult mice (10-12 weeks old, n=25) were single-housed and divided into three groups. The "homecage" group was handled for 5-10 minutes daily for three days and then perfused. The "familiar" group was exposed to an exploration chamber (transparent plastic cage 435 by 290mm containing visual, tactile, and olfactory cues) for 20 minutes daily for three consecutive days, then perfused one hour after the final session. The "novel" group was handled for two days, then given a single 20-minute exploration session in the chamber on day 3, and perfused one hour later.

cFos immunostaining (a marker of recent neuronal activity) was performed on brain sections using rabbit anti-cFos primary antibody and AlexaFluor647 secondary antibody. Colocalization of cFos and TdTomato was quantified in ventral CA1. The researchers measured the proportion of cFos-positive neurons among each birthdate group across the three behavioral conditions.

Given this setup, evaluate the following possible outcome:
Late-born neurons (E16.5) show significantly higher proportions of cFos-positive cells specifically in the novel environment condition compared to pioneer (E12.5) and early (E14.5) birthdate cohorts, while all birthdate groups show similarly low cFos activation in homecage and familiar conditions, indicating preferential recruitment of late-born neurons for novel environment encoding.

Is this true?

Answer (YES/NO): NO